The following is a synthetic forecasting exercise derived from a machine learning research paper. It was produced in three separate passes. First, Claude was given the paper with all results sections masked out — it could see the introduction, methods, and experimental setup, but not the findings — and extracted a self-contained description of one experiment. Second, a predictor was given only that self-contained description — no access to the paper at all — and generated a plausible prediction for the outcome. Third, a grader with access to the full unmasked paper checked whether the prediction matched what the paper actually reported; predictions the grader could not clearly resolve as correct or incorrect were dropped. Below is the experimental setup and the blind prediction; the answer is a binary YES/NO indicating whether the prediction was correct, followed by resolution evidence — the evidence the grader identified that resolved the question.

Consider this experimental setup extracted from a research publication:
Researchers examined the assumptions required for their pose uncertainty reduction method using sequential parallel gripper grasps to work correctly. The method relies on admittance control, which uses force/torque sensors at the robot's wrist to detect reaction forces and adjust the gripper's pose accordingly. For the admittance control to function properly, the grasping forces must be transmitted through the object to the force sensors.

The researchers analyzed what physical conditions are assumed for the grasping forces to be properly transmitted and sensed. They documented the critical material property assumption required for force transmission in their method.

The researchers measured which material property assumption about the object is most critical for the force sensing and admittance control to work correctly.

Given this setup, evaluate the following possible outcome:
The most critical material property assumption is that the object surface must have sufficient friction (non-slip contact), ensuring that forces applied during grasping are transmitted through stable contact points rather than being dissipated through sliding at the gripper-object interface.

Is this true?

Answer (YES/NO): NO